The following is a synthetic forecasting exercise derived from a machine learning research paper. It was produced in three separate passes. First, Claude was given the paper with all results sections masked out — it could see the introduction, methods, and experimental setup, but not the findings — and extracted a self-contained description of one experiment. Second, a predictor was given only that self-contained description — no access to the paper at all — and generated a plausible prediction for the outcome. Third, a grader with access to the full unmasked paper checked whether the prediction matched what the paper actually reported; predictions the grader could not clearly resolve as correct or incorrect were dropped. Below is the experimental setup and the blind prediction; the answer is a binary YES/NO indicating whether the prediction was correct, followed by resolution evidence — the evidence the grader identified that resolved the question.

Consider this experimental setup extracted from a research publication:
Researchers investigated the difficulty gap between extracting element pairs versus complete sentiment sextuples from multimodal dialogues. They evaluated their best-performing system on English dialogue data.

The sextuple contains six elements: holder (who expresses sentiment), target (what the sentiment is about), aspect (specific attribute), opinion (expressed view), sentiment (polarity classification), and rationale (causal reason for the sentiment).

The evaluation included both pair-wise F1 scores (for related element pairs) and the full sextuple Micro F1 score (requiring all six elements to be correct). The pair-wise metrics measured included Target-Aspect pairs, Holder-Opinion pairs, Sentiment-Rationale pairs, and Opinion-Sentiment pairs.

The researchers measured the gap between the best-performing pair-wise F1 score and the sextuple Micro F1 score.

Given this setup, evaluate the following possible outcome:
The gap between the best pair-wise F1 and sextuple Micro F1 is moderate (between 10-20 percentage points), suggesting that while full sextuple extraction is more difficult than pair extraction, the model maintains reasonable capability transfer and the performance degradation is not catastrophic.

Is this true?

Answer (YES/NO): NO